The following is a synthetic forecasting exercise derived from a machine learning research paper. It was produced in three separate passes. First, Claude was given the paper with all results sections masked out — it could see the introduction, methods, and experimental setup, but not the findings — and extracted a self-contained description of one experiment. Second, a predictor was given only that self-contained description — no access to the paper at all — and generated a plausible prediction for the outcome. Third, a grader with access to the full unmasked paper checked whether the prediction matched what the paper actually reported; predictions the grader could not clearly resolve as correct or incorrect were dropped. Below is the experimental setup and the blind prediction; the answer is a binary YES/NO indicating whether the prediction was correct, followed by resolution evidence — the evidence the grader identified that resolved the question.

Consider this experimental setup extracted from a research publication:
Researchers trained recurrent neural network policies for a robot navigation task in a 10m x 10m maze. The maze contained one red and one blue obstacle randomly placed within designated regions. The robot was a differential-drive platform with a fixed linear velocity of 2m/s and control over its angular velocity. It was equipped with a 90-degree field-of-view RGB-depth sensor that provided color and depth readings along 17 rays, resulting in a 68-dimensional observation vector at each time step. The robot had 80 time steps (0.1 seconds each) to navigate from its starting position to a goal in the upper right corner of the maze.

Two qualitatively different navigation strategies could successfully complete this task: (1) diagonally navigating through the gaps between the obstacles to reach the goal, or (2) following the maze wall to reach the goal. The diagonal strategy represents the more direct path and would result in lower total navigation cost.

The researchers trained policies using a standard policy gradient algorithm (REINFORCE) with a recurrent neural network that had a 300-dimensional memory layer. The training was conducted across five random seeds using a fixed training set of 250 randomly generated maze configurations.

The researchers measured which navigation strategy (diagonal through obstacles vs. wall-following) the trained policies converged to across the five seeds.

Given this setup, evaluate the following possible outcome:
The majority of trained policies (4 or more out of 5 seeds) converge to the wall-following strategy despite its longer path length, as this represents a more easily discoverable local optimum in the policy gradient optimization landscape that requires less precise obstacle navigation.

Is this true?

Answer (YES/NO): NO